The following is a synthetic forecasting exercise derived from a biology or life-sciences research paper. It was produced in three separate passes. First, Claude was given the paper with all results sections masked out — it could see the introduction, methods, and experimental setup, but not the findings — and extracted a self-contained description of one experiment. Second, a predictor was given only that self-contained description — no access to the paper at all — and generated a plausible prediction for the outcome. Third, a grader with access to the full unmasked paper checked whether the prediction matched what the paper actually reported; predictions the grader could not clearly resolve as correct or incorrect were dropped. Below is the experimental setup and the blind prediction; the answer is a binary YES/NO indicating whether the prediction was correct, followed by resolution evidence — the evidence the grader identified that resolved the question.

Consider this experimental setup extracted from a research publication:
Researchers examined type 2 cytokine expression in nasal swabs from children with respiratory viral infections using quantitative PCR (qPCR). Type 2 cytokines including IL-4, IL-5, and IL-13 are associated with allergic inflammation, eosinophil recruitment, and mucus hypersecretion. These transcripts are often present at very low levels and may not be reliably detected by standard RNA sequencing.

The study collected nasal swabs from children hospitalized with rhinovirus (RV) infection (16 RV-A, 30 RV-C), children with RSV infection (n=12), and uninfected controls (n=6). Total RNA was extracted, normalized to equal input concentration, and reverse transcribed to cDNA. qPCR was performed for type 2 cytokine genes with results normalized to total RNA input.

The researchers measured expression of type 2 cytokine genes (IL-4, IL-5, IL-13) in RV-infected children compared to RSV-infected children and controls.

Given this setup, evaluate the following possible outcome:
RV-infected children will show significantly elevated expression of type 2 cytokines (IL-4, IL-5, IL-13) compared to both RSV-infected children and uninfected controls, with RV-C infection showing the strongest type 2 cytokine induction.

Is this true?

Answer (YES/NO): NO